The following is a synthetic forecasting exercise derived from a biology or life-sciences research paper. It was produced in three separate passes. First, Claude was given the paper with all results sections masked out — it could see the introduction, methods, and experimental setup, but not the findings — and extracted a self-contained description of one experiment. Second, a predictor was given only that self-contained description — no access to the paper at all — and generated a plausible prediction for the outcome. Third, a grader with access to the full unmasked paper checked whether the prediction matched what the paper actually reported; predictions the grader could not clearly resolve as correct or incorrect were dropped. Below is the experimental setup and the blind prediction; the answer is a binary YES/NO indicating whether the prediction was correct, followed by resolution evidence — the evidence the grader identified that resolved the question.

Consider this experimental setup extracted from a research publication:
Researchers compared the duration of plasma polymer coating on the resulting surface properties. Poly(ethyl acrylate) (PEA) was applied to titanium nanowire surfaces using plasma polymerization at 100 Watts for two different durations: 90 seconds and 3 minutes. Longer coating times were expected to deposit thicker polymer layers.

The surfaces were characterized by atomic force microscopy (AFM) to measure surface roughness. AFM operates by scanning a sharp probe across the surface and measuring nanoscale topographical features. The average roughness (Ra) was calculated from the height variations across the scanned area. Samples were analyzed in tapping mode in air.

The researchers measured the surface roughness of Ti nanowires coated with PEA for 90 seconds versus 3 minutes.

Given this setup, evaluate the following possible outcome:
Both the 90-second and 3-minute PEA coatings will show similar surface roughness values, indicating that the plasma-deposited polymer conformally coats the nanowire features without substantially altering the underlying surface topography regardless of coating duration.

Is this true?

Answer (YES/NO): NO